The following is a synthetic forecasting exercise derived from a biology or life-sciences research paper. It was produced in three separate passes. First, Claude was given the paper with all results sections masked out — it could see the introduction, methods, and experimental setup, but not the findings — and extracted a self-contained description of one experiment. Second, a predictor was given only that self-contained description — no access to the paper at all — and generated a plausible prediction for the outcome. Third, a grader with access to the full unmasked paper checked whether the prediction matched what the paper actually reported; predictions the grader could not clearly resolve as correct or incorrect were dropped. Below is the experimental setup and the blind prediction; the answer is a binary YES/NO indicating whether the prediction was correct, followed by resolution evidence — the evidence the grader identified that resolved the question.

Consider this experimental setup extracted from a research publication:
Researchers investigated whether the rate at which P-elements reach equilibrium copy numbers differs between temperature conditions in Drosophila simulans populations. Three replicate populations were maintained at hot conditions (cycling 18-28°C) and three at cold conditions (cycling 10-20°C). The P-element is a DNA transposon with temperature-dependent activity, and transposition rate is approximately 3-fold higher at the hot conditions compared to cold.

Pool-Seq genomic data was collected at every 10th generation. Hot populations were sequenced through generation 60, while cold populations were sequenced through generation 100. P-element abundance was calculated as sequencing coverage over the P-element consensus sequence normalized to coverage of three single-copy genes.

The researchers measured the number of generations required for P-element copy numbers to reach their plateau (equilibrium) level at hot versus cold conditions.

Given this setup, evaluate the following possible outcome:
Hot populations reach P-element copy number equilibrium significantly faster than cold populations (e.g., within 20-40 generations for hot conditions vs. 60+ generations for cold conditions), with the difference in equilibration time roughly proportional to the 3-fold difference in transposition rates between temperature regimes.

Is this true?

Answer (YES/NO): YES